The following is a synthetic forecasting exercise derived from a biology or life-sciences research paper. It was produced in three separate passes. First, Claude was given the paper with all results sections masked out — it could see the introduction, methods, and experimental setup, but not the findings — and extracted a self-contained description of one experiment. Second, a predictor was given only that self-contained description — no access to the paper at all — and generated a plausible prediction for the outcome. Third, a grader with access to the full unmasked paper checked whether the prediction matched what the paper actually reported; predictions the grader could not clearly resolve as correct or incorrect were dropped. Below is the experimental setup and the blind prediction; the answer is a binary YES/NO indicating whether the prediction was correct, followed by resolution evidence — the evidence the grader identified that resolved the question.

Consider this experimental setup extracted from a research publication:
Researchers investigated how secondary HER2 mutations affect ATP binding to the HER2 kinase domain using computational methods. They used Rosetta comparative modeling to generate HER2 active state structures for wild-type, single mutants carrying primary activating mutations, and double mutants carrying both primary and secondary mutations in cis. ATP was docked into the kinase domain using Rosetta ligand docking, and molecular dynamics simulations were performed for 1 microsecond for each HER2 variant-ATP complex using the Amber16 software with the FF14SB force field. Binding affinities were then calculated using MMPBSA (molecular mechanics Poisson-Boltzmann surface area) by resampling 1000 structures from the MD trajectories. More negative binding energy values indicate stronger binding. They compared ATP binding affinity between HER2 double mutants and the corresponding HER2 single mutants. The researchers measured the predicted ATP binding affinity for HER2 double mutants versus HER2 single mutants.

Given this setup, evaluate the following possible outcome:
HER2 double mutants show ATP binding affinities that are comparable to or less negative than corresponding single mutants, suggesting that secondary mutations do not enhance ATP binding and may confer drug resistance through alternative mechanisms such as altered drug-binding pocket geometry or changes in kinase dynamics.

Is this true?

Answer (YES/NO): NO